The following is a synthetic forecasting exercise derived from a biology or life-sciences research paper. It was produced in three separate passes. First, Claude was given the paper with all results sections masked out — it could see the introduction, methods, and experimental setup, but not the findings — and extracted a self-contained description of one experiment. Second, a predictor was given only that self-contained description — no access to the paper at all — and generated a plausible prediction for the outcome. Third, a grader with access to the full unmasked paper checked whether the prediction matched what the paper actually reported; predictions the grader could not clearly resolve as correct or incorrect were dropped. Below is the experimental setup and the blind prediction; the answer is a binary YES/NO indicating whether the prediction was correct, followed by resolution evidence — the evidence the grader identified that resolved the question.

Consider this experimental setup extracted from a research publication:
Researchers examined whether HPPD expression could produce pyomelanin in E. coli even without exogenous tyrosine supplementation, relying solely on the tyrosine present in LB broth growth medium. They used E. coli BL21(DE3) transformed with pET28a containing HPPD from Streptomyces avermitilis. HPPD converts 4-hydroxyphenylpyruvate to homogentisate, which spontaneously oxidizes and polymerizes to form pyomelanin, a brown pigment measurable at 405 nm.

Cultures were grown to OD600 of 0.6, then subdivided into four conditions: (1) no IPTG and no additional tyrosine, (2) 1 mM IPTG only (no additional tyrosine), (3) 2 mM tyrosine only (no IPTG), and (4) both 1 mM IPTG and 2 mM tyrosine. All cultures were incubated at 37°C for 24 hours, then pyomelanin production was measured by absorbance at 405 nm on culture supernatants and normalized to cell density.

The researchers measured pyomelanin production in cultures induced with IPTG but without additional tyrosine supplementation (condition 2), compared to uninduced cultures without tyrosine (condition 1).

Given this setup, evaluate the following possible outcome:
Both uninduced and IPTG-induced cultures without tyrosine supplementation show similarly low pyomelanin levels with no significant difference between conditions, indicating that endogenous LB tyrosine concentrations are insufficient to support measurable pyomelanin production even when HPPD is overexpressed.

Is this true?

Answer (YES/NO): NO